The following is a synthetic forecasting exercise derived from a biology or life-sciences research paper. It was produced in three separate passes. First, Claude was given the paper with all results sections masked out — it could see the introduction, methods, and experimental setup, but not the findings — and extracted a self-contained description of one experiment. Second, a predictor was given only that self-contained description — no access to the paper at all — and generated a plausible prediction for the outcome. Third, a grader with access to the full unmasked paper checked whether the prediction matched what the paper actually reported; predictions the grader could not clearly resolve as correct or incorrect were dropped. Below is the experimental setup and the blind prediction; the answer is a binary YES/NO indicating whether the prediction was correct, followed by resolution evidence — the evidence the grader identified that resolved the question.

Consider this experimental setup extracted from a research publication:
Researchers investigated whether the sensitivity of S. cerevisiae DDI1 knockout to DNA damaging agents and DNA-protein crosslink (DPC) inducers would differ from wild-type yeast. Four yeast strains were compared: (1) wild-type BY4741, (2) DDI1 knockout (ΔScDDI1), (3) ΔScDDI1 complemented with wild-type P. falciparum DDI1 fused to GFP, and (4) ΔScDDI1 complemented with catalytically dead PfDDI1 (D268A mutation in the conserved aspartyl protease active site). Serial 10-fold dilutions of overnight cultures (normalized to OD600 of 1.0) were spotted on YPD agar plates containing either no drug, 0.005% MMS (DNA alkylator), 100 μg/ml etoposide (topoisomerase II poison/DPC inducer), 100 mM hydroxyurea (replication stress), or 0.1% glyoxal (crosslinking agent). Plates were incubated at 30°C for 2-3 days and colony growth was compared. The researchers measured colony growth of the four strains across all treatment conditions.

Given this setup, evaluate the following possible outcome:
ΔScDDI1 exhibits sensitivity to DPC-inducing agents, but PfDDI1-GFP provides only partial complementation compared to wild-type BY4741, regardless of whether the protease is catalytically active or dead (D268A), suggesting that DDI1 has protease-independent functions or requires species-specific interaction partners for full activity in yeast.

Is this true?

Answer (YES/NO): NO